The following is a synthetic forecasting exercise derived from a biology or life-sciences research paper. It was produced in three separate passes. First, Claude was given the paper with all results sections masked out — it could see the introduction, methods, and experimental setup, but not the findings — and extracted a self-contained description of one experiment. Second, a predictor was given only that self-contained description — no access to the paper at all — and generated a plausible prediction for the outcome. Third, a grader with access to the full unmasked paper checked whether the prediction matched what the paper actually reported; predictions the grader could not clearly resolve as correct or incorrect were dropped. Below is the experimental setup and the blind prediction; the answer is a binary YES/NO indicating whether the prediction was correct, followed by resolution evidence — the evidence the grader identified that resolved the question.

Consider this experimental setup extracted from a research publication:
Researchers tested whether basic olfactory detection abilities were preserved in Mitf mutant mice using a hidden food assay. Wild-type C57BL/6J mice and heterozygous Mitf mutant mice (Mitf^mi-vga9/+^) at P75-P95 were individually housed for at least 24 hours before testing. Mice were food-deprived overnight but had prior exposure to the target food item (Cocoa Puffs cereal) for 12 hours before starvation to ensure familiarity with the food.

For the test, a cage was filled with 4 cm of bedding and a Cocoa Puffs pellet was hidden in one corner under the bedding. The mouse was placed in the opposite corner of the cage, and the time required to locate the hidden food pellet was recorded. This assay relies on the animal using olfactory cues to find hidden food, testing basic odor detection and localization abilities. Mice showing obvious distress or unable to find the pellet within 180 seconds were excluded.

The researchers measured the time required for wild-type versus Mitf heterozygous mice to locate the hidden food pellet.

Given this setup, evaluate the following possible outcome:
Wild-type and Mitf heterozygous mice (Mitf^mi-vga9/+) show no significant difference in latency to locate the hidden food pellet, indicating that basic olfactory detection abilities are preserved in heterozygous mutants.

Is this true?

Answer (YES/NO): YES